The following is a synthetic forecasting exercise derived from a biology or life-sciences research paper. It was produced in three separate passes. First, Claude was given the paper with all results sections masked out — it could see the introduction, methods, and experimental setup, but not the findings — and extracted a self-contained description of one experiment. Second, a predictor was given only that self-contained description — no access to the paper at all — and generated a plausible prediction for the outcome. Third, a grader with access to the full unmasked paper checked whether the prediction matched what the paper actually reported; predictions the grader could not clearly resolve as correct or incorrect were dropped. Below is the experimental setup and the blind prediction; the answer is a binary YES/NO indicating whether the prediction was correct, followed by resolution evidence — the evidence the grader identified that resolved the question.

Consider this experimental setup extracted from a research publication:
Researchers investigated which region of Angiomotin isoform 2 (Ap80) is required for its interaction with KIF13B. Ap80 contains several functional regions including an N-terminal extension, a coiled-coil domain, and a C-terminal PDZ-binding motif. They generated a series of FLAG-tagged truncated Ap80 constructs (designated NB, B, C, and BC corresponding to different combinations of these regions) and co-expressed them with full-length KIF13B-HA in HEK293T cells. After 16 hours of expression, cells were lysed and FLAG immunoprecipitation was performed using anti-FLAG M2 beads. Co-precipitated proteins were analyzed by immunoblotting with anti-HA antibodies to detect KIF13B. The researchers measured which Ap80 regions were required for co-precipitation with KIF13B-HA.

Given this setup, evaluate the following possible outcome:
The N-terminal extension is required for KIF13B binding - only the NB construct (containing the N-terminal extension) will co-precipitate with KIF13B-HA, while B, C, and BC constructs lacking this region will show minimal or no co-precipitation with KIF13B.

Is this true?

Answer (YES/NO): YES